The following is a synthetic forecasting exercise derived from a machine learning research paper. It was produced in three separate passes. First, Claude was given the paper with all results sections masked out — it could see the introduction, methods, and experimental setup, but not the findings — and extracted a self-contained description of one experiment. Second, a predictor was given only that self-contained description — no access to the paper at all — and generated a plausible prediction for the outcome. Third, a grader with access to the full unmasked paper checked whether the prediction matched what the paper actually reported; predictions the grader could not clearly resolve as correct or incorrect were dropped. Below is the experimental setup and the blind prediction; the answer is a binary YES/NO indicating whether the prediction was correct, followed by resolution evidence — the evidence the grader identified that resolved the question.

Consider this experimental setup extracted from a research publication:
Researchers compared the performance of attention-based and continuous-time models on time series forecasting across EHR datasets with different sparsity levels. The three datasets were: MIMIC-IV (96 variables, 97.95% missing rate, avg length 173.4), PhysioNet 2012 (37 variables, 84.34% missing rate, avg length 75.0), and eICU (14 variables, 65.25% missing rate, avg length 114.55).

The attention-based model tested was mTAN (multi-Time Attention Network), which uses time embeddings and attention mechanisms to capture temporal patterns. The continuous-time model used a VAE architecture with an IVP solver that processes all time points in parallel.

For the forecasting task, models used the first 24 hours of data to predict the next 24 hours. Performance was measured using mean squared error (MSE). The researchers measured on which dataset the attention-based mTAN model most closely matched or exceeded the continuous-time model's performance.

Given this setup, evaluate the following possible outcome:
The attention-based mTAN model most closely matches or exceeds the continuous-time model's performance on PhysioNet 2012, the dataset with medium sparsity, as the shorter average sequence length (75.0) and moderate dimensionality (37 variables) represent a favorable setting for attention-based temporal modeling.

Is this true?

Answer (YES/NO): NO